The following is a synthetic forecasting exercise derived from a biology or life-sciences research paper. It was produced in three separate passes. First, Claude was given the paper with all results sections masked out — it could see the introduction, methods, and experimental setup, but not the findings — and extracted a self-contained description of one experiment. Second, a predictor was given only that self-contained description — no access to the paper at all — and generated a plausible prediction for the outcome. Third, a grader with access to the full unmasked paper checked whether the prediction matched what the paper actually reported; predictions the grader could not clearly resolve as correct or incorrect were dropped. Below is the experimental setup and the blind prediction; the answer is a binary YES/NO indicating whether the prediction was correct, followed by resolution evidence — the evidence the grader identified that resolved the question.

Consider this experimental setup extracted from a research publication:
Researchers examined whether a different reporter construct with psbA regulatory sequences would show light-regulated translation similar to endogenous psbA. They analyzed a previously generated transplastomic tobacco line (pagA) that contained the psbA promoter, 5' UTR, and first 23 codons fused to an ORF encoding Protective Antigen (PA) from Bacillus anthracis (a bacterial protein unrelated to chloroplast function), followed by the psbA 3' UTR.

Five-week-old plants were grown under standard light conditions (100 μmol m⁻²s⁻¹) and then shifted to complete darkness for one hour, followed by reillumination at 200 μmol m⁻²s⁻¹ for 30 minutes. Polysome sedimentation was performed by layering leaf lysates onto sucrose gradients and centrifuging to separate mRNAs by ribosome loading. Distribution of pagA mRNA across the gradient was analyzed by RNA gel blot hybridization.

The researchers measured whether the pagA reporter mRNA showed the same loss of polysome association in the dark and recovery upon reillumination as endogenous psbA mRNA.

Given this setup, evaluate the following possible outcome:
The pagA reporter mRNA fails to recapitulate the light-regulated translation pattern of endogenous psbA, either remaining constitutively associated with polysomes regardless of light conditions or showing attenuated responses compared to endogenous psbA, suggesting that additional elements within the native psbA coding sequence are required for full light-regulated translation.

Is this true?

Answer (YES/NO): YES